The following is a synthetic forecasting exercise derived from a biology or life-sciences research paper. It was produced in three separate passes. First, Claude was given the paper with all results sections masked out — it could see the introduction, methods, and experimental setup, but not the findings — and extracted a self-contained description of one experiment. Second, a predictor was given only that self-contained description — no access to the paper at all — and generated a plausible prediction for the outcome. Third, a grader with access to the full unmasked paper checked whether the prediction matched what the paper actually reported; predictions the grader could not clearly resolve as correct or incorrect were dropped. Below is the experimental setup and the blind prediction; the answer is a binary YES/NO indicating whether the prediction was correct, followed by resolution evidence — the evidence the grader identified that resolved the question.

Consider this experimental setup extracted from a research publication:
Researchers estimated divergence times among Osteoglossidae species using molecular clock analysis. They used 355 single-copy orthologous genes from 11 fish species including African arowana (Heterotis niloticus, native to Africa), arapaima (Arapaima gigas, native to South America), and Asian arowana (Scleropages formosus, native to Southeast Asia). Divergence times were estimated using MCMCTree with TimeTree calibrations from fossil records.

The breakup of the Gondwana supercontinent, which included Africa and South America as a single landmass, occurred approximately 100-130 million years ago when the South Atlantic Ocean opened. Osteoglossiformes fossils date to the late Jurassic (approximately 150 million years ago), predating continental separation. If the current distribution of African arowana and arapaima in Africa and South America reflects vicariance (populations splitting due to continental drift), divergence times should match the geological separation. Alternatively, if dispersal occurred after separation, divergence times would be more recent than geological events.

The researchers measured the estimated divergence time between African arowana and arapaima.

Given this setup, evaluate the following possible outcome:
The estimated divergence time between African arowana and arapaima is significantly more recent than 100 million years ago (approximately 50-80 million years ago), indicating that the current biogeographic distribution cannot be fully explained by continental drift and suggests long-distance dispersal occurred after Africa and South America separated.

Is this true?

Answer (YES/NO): YES